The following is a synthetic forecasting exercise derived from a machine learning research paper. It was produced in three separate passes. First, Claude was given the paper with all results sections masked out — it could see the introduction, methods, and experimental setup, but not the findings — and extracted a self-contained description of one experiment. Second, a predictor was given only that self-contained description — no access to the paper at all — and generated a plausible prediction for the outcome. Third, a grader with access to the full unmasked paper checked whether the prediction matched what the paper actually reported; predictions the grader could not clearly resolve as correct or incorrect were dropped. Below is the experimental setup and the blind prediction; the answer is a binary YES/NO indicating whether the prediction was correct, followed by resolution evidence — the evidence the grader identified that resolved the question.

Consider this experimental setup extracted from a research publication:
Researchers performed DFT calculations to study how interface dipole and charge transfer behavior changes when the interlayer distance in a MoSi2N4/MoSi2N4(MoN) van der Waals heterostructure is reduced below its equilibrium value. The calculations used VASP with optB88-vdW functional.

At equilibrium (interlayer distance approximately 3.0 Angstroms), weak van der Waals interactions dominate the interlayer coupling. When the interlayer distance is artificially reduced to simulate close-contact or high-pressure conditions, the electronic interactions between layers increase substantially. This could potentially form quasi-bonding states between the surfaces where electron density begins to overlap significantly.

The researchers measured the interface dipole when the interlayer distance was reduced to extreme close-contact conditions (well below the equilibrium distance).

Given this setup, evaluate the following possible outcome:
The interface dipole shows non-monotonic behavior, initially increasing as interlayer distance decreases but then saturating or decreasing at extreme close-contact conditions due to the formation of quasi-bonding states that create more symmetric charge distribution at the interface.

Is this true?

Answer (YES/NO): NO